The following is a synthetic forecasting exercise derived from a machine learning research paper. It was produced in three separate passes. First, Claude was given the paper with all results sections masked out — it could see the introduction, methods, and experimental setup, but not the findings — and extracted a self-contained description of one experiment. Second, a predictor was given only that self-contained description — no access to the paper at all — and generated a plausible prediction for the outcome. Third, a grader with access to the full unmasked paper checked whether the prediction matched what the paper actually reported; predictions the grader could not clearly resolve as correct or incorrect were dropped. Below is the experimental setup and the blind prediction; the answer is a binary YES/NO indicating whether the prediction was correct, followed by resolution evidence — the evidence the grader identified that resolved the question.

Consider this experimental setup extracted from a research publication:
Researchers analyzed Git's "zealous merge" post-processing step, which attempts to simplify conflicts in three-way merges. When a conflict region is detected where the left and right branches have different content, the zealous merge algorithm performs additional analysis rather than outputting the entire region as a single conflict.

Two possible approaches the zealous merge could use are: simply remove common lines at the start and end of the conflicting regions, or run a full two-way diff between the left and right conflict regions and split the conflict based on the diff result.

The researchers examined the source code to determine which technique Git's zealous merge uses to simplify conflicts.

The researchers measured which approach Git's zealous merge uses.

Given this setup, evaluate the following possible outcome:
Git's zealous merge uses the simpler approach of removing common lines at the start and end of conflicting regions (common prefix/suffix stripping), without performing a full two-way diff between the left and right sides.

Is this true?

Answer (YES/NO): NO